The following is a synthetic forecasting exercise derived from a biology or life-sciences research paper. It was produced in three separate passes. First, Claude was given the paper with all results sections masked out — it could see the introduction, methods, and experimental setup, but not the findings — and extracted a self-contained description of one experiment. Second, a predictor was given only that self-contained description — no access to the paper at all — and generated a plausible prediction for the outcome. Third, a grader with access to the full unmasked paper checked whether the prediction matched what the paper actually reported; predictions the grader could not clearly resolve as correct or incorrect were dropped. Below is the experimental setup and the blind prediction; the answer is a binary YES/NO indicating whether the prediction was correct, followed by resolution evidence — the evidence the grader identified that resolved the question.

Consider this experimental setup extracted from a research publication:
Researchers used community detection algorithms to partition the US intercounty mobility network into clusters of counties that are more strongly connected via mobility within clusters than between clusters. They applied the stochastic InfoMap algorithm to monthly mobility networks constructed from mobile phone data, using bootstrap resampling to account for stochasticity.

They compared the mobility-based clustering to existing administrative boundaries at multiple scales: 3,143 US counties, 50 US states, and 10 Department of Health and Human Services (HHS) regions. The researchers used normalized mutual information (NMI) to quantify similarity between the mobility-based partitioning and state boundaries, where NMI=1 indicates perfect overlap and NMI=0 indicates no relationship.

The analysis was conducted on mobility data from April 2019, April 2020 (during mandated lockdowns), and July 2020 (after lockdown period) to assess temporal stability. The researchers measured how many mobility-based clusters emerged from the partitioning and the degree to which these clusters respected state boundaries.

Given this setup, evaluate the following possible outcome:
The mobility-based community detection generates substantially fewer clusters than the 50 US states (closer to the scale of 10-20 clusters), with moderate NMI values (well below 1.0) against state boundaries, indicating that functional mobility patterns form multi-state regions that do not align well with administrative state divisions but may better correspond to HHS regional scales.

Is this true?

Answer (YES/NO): NO